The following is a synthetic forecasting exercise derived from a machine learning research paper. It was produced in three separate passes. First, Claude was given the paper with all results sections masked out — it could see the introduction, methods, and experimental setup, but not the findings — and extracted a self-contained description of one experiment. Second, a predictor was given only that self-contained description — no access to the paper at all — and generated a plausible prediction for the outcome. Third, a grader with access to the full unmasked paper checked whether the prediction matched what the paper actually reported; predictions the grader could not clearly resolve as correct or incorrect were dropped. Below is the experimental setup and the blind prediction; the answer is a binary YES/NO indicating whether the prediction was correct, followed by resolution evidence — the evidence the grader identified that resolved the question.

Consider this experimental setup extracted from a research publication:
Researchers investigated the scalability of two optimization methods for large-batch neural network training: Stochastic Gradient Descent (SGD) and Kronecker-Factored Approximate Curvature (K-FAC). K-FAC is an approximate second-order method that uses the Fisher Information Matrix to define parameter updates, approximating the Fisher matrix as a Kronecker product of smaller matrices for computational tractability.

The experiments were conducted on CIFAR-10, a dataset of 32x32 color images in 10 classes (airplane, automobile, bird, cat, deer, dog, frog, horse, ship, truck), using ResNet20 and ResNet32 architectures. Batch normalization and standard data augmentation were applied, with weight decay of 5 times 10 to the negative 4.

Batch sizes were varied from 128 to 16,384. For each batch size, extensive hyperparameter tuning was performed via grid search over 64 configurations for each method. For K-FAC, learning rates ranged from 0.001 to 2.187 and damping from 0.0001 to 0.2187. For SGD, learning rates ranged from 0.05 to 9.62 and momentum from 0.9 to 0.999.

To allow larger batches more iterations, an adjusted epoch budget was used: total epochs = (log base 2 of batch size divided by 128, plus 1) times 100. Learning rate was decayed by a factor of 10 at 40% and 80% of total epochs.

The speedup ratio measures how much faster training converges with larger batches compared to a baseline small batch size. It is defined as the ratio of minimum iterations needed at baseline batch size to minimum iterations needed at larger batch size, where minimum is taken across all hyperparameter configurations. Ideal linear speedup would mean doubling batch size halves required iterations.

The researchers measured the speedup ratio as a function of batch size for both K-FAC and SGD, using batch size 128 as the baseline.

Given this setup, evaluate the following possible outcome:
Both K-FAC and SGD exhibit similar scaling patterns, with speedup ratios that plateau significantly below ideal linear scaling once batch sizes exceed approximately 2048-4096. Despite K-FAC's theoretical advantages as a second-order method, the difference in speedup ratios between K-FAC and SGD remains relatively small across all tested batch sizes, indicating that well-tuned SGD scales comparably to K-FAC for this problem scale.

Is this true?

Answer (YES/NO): NO